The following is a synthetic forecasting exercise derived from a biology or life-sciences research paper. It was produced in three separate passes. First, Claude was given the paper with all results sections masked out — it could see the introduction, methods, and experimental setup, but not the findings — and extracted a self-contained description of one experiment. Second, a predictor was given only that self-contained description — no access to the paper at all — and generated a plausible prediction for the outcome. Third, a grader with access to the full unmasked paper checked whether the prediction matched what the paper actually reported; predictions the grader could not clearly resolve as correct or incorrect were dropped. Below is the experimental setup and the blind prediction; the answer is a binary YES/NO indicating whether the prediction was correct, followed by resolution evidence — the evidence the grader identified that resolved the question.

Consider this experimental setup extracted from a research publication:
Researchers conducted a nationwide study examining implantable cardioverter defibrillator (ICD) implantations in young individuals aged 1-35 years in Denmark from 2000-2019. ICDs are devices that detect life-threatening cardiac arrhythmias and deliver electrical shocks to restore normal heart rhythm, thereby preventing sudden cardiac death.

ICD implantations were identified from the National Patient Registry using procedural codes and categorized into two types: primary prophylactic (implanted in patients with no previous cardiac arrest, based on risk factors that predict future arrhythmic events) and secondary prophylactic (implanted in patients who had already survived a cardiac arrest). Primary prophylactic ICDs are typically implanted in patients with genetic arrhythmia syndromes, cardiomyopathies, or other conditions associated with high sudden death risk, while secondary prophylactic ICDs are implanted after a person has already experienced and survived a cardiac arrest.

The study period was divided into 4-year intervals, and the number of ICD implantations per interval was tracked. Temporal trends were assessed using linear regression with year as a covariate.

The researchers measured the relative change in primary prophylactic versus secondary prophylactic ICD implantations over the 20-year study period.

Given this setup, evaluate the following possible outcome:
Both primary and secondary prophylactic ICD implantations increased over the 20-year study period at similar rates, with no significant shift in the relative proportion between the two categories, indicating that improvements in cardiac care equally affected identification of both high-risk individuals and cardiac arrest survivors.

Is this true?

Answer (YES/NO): NO